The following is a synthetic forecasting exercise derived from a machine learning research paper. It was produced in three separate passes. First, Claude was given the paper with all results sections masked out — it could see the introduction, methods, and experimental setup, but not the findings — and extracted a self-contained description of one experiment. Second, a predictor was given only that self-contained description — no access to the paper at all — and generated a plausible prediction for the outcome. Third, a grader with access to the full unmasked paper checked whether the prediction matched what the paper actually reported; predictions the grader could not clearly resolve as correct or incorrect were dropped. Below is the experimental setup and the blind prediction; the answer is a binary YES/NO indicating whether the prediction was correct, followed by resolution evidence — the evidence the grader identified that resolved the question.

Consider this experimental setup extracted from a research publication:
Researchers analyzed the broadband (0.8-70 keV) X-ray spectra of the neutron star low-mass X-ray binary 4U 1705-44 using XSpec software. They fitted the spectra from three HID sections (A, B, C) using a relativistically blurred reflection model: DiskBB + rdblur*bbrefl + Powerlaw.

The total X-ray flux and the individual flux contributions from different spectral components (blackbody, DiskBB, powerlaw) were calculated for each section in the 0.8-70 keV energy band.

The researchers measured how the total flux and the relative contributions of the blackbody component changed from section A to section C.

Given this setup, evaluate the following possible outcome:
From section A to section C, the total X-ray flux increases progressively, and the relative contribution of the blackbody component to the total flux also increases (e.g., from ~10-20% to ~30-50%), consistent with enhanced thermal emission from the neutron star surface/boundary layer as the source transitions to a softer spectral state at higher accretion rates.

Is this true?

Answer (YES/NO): NO